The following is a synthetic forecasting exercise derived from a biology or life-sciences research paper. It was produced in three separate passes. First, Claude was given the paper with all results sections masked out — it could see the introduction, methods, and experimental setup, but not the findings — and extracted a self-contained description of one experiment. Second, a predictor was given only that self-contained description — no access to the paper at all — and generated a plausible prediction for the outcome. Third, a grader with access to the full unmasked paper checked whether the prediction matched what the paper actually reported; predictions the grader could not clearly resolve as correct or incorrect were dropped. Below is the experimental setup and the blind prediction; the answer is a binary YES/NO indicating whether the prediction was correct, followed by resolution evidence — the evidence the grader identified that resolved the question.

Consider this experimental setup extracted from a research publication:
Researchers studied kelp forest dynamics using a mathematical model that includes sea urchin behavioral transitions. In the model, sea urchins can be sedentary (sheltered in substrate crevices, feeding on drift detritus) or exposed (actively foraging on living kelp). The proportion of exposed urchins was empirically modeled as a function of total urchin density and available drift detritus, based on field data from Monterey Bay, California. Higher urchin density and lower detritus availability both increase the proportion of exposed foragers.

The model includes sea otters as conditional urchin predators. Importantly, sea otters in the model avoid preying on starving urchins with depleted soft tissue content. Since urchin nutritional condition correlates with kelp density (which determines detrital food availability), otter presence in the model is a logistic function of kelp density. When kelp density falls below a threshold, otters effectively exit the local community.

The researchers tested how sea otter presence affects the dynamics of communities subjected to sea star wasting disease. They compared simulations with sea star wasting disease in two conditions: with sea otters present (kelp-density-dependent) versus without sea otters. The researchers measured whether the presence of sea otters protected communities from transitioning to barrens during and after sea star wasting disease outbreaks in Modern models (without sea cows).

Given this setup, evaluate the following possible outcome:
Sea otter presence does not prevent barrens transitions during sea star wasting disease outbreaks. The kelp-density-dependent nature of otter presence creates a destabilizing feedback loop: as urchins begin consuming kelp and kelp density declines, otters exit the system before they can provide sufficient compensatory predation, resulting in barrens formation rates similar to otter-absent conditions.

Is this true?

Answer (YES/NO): NO